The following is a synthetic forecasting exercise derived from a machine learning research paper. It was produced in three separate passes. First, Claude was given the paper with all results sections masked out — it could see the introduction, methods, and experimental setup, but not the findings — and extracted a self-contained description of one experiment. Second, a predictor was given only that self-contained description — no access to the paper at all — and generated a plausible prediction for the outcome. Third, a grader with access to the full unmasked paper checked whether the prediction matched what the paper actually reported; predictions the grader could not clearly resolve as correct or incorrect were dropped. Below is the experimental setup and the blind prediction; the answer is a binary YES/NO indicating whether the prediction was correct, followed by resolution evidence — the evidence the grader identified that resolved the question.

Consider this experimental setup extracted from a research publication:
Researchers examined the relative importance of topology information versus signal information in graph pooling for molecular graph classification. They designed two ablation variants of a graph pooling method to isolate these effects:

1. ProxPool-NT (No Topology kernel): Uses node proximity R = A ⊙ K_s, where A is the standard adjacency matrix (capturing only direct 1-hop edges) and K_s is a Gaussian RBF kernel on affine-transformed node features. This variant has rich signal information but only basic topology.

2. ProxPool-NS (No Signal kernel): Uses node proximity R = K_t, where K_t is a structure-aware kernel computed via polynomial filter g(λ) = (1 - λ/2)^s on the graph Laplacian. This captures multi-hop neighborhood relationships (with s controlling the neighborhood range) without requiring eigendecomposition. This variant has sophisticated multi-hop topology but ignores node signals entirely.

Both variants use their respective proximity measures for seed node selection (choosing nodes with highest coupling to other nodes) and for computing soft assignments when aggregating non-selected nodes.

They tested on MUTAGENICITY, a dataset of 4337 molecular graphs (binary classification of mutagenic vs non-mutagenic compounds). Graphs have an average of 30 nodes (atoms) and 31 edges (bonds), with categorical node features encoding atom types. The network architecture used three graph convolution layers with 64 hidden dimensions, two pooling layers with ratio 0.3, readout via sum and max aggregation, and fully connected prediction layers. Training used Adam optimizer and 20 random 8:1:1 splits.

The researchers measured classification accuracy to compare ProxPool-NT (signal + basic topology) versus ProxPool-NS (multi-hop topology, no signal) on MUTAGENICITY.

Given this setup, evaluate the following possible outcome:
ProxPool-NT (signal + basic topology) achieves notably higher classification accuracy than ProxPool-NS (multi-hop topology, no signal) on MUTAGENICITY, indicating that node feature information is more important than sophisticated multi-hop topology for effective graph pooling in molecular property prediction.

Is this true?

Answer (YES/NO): NO